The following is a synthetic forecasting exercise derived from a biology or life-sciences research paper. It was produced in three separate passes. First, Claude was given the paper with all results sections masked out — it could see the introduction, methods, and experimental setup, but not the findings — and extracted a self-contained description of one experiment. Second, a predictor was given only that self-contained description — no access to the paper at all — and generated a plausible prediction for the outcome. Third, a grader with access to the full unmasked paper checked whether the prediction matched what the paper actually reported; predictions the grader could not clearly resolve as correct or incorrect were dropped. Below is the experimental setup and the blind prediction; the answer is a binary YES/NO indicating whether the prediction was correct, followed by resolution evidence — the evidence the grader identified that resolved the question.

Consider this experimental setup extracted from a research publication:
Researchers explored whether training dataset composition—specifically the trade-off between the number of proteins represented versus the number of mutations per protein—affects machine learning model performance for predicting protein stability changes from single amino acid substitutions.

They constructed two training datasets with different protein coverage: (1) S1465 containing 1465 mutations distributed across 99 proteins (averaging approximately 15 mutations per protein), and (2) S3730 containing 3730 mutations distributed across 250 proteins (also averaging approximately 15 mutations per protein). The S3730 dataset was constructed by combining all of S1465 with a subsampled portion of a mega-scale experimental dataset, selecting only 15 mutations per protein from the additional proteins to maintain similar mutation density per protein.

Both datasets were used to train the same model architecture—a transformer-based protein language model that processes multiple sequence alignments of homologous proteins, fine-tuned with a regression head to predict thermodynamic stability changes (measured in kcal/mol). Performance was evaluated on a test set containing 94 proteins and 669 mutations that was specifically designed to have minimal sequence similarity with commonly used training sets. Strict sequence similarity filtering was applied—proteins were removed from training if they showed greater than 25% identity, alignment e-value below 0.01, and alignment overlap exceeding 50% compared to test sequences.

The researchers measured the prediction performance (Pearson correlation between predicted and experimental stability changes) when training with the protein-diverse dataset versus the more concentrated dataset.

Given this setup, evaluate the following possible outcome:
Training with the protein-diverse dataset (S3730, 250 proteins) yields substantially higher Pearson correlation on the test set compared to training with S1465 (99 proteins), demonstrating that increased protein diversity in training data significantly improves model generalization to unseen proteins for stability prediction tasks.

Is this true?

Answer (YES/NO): YES